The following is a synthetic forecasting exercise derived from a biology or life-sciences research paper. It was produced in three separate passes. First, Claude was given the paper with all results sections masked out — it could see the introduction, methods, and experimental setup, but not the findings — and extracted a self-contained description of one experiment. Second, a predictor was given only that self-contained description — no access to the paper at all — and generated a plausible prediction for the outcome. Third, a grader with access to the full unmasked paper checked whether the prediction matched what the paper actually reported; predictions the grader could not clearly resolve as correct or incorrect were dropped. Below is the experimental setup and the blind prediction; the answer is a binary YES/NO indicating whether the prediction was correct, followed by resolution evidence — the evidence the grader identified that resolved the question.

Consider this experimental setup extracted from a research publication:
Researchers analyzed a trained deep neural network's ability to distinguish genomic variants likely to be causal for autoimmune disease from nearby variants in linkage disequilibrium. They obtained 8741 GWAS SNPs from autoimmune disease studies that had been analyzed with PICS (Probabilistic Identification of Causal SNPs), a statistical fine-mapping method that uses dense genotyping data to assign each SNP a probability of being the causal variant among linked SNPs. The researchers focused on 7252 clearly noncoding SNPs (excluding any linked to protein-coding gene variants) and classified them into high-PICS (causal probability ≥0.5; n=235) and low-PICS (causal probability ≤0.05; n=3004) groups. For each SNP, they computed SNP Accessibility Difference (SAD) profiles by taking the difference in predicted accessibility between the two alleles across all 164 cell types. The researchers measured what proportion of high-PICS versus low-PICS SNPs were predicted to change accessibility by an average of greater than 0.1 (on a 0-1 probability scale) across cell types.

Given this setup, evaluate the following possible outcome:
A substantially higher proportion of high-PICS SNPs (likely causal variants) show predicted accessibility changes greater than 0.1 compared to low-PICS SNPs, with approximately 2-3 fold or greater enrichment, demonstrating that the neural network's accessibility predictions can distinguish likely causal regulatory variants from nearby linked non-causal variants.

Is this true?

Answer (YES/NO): YES